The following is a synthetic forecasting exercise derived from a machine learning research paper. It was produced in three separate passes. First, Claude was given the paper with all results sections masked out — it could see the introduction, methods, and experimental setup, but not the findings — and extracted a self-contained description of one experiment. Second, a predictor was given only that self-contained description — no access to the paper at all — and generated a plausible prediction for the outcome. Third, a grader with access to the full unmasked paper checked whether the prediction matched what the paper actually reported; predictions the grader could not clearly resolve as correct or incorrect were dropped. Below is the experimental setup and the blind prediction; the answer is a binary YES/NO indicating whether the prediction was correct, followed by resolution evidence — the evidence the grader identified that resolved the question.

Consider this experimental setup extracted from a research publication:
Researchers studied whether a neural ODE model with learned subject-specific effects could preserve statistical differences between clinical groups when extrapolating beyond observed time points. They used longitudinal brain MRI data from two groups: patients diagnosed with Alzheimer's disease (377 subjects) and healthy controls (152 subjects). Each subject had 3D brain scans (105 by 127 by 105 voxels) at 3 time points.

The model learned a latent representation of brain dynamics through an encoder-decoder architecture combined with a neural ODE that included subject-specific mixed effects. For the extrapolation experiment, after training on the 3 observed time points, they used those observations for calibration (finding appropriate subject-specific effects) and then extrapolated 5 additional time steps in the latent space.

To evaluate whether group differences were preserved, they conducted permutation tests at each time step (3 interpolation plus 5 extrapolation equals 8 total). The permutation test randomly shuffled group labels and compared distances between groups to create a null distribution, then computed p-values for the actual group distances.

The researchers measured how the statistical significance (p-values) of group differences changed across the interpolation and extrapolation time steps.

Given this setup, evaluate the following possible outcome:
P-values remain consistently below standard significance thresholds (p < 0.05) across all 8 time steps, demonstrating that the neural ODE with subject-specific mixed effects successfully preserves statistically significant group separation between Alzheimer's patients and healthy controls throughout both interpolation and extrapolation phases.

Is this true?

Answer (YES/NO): NO